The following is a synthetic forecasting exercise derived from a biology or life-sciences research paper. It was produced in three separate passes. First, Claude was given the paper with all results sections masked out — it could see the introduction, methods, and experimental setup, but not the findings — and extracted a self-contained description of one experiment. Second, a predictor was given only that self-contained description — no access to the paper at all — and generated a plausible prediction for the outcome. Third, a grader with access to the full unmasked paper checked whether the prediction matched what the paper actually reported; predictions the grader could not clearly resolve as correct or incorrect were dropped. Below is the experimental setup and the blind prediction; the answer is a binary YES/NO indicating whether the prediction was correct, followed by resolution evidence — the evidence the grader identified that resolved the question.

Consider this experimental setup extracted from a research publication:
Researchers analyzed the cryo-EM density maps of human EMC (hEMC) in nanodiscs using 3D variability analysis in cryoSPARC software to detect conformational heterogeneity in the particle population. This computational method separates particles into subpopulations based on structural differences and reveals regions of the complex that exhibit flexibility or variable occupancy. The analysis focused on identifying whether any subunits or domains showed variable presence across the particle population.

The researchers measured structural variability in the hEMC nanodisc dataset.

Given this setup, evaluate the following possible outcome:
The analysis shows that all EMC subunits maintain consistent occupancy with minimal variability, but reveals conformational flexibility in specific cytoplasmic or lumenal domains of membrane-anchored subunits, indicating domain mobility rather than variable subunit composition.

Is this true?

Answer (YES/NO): NO